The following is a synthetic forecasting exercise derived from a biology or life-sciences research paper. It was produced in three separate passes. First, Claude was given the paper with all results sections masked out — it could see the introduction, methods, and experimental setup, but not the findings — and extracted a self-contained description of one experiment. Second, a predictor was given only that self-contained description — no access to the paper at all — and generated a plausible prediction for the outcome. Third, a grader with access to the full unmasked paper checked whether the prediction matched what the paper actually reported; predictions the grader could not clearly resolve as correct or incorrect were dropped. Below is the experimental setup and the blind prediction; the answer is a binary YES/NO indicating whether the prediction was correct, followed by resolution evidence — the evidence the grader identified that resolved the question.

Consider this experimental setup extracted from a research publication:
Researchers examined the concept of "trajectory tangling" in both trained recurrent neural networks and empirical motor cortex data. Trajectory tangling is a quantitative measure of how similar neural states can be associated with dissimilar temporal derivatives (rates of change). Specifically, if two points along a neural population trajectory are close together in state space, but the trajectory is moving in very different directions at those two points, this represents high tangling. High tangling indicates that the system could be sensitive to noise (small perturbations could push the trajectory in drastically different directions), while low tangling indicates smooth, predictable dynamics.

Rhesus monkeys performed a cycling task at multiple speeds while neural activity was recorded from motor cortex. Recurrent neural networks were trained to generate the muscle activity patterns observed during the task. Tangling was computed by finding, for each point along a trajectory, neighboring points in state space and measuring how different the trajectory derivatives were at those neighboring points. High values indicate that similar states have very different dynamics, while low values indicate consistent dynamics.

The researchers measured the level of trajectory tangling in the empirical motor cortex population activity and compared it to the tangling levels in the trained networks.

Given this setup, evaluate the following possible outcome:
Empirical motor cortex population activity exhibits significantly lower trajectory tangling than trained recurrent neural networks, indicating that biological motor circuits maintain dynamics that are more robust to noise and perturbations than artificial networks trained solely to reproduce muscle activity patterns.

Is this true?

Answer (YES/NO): NO